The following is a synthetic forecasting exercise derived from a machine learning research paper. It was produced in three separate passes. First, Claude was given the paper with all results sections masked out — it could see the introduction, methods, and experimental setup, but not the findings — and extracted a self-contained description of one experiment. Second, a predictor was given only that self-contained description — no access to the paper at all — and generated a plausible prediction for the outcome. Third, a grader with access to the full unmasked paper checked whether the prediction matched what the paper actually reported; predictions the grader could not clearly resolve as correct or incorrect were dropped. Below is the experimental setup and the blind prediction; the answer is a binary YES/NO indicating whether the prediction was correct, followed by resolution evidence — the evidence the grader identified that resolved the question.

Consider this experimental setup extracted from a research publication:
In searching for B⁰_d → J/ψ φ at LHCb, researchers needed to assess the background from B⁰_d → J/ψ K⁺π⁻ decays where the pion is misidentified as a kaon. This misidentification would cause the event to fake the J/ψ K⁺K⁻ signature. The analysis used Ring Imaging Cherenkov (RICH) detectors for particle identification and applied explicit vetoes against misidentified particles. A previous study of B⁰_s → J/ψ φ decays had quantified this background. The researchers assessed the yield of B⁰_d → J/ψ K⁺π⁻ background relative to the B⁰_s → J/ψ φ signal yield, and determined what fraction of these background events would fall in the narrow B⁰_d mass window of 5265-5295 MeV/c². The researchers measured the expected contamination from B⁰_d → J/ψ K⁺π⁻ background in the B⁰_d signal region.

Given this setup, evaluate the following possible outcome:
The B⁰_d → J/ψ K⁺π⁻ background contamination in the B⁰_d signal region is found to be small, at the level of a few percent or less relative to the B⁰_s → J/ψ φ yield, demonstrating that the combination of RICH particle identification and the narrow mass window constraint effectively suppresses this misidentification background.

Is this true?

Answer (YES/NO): YES